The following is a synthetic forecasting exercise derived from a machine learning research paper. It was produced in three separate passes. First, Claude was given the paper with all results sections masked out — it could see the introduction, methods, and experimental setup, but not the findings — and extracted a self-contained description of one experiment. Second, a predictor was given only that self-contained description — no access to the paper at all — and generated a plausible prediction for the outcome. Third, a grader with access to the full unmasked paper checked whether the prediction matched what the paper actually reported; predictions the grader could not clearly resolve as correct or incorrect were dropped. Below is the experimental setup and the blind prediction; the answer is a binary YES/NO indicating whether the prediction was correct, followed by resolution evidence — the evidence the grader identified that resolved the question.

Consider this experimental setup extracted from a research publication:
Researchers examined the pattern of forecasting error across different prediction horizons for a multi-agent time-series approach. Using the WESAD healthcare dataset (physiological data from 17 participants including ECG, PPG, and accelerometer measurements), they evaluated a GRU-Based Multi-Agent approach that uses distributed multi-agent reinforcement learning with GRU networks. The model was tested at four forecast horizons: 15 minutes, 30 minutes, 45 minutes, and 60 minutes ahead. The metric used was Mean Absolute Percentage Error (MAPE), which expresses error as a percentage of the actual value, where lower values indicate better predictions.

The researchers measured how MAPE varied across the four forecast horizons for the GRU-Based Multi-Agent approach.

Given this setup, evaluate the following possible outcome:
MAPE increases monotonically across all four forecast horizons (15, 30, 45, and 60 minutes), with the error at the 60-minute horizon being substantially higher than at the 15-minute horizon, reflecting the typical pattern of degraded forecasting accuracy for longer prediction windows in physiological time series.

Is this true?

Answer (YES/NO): NO